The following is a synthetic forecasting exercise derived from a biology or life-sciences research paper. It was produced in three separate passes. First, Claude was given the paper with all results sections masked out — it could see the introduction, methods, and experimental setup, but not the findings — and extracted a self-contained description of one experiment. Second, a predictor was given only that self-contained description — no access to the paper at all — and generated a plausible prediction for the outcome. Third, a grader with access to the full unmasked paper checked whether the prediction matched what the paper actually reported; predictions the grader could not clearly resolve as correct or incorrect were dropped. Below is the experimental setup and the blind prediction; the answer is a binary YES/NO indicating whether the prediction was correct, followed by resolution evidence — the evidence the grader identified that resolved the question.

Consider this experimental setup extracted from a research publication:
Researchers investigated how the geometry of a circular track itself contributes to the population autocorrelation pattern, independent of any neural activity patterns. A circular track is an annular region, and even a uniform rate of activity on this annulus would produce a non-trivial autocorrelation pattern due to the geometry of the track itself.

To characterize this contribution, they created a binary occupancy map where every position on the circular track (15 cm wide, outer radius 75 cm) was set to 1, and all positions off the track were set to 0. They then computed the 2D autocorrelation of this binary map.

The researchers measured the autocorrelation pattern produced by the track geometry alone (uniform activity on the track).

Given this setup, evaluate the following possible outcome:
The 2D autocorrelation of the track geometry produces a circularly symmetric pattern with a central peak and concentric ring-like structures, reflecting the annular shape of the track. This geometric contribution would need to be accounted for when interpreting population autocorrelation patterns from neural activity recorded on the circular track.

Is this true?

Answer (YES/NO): YES